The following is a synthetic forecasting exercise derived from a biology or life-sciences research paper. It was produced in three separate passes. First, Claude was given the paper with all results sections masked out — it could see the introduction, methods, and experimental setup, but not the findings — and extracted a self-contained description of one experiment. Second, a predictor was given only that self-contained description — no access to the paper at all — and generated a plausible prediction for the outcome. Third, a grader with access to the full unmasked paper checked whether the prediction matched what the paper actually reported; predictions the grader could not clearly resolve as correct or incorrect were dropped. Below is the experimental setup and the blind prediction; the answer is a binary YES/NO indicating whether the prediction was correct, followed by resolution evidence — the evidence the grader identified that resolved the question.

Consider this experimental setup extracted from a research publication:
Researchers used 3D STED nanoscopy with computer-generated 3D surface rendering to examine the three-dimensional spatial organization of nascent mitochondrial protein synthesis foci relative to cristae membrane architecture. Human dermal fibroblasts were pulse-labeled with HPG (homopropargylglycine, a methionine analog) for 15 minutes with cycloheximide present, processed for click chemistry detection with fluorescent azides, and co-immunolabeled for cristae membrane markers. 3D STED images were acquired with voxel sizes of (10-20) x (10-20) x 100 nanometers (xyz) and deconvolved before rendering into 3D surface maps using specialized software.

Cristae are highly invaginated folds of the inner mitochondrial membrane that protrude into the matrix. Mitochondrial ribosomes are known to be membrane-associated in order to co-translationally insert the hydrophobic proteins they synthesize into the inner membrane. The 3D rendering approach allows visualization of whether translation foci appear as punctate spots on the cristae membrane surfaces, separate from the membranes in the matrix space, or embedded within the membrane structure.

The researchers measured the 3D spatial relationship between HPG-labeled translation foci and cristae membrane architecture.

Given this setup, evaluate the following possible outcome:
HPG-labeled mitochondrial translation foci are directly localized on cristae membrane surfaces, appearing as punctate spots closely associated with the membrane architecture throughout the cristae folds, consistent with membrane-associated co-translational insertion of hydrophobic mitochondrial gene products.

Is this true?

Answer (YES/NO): YES